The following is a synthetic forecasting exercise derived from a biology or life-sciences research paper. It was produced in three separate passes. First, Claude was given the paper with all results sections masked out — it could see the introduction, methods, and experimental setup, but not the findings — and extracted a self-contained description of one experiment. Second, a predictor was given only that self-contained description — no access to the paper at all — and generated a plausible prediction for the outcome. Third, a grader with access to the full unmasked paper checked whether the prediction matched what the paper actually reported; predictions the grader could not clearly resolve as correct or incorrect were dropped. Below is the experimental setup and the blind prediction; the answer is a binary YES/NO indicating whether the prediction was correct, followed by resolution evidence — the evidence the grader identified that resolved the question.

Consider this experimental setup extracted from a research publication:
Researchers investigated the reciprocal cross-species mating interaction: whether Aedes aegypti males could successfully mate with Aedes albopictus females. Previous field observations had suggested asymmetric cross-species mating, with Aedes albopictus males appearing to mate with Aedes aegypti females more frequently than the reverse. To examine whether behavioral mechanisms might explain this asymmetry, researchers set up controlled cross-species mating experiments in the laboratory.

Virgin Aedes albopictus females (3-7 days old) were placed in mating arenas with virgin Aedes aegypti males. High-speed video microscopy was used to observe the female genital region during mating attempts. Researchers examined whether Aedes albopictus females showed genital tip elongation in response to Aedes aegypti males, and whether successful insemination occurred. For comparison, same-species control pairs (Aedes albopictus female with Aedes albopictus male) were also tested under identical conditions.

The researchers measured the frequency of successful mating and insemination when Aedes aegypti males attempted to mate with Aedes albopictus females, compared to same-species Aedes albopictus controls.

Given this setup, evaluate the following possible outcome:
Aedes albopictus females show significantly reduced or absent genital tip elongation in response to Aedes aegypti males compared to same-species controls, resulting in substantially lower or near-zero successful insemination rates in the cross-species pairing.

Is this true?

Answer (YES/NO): YES